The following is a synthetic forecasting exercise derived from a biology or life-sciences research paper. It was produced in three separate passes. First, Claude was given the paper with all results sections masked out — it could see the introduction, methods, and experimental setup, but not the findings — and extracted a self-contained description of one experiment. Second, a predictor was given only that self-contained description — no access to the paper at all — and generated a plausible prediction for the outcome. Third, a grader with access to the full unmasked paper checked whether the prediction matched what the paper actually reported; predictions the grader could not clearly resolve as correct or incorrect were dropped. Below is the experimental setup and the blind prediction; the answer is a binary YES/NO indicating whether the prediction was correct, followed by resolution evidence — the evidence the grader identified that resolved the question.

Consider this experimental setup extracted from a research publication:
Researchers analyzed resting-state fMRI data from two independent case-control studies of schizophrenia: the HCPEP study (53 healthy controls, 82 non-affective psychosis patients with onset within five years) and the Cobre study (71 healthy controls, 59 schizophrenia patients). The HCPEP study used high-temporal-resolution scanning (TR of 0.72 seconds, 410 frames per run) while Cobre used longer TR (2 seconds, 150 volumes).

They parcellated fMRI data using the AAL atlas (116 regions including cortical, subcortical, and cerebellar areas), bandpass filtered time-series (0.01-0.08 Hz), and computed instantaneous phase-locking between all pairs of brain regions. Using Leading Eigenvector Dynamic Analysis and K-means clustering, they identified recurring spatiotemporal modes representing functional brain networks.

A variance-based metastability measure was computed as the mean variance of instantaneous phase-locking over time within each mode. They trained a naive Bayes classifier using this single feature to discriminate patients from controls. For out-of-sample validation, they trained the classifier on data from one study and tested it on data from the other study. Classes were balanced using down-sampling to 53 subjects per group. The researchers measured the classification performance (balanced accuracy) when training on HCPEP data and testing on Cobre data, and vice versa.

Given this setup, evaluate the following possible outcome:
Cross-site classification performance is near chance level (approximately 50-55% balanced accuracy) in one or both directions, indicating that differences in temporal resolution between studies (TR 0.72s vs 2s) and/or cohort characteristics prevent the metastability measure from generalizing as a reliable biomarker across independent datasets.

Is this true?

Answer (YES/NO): NO